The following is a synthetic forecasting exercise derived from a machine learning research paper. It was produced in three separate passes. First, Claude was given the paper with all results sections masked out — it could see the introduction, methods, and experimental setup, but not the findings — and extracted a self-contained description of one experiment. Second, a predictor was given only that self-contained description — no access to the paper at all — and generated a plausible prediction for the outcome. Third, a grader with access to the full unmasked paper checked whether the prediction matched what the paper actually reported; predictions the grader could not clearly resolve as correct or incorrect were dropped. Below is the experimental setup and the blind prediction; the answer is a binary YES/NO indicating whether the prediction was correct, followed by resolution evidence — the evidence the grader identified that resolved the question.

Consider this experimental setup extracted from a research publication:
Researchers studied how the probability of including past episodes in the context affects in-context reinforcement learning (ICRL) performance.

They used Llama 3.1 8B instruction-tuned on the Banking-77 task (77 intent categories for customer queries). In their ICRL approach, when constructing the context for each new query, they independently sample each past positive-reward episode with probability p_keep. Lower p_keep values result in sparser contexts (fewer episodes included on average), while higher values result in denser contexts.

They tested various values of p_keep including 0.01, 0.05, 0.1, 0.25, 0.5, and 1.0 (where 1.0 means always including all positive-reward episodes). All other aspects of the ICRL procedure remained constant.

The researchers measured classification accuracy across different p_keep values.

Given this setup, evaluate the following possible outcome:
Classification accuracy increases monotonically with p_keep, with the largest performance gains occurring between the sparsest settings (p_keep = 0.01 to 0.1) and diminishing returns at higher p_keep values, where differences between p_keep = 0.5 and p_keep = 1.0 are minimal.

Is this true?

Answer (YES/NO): NO